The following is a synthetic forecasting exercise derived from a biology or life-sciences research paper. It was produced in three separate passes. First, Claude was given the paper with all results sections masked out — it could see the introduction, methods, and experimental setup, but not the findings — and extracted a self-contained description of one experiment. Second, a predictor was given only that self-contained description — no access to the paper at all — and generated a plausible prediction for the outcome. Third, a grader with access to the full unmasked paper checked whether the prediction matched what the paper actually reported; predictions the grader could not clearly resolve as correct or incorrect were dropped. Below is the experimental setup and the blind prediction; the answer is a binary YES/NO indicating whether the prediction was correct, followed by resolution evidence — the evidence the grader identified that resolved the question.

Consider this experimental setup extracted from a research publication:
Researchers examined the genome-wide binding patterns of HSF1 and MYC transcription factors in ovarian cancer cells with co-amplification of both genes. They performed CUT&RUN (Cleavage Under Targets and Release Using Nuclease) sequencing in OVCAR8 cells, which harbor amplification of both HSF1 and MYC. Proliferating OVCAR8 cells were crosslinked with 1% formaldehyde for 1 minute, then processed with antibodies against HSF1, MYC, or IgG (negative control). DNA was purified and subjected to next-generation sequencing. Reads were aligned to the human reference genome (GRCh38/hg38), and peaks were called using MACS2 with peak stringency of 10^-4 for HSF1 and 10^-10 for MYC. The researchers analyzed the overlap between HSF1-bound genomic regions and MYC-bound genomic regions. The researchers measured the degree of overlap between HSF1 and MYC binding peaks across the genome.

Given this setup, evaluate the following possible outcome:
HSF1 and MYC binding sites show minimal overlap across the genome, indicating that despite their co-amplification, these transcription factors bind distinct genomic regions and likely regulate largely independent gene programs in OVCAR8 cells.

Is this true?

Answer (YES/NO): NO